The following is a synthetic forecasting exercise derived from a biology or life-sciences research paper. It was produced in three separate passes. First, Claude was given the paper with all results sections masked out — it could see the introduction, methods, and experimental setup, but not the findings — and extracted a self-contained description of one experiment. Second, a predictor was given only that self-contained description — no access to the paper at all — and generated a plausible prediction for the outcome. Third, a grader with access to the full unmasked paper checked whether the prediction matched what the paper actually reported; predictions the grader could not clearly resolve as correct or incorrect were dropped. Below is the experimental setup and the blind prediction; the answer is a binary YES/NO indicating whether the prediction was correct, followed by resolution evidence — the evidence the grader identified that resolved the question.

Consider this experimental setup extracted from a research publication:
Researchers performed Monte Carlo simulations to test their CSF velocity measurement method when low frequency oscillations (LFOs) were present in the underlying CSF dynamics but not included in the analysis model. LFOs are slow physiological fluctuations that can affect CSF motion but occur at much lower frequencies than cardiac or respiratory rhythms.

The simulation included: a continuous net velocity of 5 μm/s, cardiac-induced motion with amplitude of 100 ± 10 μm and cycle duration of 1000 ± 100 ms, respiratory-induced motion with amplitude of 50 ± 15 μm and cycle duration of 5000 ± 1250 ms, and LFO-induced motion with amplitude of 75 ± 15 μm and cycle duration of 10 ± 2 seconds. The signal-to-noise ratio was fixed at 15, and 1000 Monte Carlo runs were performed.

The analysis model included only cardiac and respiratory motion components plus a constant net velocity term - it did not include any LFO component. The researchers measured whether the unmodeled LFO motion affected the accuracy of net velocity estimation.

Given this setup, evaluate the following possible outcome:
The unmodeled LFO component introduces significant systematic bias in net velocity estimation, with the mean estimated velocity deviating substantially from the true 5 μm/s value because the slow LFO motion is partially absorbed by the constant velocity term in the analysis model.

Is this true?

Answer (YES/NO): NO